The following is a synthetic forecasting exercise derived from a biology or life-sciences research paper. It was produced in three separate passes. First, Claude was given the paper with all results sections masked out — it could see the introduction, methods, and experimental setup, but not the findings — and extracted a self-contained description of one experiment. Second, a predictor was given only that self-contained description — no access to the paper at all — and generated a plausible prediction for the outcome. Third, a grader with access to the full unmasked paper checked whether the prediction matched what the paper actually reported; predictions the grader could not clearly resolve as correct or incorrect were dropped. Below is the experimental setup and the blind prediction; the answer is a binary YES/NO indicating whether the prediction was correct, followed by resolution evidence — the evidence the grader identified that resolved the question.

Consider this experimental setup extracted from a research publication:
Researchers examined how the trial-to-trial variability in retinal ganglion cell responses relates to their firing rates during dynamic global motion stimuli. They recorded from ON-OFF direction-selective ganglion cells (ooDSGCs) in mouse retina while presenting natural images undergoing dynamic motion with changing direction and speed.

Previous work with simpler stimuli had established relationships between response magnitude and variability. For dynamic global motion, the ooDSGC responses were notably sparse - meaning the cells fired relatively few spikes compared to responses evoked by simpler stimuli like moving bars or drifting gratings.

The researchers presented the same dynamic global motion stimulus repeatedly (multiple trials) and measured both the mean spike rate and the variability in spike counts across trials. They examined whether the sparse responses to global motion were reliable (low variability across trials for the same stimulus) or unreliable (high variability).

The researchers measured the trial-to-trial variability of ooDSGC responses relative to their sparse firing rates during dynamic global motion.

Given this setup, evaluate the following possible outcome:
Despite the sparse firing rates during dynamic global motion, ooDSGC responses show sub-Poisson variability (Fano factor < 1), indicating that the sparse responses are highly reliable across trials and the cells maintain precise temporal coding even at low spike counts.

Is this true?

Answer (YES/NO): NO